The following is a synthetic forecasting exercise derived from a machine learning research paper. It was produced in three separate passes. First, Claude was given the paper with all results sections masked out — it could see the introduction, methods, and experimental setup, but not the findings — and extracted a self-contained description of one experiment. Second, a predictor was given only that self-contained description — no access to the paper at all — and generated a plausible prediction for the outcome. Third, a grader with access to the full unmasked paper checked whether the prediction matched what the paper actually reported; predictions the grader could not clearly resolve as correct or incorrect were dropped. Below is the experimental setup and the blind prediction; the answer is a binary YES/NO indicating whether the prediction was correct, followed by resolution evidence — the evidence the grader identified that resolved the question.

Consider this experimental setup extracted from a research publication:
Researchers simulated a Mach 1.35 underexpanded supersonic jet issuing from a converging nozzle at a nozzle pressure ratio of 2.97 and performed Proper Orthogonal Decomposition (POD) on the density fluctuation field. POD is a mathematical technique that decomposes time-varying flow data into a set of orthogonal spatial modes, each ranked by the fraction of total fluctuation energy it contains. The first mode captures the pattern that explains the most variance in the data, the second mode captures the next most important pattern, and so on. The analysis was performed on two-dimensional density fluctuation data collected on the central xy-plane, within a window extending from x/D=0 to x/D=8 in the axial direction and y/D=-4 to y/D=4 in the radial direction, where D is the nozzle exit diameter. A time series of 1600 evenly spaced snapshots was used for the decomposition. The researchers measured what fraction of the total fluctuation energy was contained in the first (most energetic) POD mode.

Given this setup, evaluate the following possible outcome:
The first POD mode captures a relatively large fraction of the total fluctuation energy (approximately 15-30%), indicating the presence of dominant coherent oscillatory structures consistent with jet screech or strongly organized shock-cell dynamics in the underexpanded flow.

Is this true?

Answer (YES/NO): NO